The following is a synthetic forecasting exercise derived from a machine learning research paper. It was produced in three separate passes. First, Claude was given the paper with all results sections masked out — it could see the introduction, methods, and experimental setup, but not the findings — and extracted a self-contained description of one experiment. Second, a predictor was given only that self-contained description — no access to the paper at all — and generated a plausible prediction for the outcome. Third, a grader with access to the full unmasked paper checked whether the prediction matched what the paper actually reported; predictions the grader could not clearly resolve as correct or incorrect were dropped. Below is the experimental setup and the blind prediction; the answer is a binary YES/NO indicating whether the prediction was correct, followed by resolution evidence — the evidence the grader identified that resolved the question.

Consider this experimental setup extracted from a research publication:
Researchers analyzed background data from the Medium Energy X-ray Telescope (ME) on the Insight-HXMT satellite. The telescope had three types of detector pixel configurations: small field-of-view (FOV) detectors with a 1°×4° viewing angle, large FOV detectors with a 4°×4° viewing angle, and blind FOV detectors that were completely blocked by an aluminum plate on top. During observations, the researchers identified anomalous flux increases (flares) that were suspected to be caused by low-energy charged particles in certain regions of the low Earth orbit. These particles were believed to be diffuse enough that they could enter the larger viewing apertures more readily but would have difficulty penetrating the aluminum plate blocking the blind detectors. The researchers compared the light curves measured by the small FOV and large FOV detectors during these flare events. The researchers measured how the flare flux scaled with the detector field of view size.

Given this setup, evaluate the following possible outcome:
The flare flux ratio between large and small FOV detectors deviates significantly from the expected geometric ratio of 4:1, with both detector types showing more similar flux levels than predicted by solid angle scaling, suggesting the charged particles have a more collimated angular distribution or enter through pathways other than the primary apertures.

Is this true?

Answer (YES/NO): NO